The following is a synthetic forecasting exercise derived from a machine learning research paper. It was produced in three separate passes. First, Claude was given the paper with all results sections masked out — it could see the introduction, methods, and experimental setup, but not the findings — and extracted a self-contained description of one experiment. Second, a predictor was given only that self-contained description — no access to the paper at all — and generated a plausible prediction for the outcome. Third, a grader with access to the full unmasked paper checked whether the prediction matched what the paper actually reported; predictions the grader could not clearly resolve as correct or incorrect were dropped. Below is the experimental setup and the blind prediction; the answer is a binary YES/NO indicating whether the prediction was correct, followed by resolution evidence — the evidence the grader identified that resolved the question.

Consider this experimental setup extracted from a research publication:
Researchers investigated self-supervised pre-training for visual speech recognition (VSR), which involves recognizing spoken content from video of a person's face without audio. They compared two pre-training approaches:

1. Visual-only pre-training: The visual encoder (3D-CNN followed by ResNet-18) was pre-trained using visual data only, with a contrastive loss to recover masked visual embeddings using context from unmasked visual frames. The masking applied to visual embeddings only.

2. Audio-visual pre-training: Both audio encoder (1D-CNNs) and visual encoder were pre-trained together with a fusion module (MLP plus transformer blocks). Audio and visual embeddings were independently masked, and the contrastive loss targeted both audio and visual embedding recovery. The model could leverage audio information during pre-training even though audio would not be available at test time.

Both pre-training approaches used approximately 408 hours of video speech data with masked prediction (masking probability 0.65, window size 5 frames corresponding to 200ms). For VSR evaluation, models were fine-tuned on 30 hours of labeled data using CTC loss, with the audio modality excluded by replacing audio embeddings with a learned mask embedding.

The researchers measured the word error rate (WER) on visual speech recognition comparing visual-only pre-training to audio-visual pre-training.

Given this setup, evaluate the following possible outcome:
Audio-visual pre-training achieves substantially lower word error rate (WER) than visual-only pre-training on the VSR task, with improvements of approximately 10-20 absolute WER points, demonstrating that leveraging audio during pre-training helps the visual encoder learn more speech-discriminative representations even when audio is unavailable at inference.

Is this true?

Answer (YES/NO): NO